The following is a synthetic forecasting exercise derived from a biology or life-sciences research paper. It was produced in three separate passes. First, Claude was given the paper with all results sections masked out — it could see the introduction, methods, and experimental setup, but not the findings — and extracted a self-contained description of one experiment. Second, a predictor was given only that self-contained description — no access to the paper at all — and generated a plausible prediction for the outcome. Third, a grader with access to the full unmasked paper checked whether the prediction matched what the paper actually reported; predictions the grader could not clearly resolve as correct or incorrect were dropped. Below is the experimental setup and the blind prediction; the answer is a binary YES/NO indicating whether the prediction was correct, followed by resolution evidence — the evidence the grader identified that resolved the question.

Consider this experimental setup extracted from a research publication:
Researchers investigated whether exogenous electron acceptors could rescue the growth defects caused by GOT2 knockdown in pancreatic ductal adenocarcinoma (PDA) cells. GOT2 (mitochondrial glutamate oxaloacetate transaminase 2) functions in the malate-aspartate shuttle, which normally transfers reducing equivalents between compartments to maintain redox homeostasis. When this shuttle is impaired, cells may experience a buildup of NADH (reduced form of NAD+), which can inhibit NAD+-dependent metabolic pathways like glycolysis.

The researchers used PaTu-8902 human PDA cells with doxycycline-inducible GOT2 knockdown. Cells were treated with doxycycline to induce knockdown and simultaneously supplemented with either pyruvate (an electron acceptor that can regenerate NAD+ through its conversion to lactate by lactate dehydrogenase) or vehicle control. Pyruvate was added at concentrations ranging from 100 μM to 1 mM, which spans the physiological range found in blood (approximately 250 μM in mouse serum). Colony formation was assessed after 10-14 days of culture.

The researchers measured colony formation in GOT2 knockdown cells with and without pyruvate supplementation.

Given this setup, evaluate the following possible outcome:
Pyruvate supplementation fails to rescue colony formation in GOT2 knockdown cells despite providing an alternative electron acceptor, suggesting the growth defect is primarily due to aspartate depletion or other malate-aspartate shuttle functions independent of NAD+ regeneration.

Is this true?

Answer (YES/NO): NO